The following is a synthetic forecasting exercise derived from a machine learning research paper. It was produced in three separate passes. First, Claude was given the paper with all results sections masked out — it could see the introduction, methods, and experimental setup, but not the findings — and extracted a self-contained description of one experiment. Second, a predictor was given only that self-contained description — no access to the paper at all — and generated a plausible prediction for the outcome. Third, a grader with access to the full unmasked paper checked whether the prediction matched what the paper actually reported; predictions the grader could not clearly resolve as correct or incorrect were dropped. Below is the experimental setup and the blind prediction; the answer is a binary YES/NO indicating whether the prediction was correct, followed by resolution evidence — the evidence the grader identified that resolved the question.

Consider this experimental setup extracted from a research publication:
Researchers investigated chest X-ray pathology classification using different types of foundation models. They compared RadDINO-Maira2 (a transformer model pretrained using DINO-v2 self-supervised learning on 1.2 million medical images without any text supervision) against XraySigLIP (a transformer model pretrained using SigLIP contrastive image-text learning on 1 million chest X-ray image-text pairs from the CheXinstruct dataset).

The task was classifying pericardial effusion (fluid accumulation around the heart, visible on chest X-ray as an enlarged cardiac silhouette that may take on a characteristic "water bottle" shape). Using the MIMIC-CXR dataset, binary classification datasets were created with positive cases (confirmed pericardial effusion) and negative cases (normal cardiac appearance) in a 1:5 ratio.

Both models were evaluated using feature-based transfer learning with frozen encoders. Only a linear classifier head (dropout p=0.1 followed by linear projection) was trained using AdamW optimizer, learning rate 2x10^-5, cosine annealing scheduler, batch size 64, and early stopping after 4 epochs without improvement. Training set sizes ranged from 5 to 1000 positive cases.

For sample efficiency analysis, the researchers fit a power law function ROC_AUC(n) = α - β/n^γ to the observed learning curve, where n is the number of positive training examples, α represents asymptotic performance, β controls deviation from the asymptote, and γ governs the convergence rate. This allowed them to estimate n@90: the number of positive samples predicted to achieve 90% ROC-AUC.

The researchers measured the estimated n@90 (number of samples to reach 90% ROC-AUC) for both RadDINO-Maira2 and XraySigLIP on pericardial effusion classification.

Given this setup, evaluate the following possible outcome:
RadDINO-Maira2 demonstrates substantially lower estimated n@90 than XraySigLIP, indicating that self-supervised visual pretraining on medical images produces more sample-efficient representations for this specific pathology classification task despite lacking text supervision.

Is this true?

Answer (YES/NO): NO